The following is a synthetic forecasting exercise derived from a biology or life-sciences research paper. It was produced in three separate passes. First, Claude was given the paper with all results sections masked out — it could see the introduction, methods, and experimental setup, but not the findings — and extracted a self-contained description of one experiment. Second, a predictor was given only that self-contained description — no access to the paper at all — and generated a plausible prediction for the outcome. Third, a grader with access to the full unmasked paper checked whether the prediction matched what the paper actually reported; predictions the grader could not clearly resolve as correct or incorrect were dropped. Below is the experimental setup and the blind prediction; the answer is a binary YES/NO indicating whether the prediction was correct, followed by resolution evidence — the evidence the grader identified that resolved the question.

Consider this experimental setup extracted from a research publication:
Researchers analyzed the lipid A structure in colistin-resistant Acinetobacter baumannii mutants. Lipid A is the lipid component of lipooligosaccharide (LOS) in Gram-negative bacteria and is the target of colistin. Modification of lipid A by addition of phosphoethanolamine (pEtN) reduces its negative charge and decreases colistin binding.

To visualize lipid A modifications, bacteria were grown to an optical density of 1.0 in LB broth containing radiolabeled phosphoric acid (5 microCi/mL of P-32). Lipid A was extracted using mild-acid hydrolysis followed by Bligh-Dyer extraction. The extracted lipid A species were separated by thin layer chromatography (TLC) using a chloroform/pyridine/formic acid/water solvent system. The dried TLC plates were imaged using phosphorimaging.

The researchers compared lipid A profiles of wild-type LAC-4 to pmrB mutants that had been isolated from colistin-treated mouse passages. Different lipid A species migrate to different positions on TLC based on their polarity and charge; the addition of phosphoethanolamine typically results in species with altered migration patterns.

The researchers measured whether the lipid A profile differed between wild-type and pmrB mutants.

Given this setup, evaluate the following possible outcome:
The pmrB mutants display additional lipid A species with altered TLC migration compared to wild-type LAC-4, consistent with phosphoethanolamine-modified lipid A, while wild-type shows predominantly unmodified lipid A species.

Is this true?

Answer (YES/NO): YES